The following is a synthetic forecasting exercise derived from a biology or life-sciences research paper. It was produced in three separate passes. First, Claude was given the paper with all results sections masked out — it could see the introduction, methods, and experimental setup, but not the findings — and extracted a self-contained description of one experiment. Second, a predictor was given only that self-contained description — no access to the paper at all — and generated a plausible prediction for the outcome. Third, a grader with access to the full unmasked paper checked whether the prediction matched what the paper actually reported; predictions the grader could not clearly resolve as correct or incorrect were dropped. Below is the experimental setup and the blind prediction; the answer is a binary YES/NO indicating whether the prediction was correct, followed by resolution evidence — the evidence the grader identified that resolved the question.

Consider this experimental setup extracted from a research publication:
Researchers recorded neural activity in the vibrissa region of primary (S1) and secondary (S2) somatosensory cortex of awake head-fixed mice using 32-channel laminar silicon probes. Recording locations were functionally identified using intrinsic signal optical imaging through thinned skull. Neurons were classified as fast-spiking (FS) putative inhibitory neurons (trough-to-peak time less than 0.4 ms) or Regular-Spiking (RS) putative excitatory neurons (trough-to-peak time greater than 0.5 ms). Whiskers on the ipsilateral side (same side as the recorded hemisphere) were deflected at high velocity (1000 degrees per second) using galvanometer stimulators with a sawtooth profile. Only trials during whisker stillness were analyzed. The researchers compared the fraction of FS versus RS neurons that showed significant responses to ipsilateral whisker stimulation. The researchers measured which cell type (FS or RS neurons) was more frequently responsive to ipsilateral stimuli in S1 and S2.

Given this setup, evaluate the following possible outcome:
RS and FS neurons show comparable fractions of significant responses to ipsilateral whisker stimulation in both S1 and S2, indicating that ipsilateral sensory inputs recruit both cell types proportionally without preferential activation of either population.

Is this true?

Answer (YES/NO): NO